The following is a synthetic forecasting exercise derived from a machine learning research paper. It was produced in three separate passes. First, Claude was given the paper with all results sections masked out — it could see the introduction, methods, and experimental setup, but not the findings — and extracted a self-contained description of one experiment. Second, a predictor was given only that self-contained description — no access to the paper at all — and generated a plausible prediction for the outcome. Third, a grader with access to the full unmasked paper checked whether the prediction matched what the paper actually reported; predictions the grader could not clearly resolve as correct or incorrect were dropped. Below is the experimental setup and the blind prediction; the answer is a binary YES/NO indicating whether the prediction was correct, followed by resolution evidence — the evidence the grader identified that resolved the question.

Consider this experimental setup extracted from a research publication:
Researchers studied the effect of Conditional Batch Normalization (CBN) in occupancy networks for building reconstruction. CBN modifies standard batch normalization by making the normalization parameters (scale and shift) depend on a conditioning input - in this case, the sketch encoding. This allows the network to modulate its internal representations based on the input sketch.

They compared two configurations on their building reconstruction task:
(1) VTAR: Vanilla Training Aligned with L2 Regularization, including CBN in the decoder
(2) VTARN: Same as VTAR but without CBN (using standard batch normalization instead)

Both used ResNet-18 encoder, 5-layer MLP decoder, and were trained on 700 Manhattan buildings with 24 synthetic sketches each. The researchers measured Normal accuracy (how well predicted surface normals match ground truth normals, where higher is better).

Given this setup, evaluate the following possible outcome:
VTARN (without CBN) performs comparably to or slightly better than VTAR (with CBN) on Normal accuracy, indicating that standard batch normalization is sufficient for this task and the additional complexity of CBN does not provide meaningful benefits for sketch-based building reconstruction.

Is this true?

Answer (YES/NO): YES